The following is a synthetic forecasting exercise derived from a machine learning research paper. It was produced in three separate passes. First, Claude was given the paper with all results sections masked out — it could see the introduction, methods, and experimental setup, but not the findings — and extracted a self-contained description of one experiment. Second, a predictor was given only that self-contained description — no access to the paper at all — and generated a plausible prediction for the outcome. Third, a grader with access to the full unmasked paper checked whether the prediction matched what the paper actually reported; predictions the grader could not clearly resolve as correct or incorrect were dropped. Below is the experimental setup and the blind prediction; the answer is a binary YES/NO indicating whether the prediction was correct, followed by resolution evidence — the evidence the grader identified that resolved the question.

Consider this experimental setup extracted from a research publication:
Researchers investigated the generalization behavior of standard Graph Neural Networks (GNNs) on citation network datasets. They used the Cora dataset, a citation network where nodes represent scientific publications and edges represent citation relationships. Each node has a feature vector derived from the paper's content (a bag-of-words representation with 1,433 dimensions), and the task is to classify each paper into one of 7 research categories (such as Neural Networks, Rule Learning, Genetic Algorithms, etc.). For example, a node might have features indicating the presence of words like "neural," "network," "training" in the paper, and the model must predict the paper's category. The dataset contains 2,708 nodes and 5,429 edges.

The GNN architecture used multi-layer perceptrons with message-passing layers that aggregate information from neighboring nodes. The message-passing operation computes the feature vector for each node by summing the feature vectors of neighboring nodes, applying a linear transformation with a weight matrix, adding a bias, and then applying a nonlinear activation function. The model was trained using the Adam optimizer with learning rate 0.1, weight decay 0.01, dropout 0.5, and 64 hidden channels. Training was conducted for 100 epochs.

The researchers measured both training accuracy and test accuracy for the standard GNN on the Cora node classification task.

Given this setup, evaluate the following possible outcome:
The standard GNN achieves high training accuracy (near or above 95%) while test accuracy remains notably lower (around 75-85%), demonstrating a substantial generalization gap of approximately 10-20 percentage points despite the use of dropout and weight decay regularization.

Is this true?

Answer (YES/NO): NO